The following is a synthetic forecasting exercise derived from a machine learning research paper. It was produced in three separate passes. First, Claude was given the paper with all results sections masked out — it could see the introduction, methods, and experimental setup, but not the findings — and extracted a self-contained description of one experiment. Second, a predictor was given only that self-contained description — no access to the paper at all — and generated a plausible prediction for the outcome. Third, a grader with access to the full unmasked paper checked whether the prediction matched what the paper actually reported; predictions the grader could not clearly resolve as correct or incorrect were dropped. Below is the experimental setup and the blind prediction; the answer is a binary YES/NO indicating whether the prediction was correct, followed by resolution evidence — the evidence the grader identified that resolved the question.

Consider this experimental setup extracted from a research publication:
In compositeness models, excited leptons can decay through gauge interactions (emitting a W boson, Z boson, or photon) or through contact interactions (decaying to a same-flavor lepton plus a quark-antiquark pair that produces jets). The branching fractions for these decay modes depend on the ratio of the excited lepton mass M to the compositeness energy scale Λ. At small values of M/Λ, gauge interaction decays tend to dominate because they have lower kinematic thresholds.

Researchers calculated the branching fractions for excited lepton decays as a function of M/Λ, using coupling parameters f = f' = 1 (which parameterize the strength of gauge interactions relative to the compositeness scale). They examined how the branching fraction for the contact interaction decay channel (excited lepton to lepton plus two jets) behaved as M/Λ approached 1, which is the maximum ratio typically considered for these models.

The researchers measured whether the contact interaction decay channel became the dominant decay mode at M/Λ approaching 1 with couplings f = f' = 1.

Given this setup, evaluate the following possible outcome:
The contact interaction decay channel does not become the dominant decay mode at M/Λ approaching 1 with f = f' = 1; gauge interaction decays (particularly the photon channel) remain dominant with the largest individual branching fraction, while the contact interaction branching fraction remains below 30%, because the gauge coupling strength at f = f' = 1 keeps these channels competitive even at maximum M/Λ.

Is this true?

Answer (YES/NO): NO